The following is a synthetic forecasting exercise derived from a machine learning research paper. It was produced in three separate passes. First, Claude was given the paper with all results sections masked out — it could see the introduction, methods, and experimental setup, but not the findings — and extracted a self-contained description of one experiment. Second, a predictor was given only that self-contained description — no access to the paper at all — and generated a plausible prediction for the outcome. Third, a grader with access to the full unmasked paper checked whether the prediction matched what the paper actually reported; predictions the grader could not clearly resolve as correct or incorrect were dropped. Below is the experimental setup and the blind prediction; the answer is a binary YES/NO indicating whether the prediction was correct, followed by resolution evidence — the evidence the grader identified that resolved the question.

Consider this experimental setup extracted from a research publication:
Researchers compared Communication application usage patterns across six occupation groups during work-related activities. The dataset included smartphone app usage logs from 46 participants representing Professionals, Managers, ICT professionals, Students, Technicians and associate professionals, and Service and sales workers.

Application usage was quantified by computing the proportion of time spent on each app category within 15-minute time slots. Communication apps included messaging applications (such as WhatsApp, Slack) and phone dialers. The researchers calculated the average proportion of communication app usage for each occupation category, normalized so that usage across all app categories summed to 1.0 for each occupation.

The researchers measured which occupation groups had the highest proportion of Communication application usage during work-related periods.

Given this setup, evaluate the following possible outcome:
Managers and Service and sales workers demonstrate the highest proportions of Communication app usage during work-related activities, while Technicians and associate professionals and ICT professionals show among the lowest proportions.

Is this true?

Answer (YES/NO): NO